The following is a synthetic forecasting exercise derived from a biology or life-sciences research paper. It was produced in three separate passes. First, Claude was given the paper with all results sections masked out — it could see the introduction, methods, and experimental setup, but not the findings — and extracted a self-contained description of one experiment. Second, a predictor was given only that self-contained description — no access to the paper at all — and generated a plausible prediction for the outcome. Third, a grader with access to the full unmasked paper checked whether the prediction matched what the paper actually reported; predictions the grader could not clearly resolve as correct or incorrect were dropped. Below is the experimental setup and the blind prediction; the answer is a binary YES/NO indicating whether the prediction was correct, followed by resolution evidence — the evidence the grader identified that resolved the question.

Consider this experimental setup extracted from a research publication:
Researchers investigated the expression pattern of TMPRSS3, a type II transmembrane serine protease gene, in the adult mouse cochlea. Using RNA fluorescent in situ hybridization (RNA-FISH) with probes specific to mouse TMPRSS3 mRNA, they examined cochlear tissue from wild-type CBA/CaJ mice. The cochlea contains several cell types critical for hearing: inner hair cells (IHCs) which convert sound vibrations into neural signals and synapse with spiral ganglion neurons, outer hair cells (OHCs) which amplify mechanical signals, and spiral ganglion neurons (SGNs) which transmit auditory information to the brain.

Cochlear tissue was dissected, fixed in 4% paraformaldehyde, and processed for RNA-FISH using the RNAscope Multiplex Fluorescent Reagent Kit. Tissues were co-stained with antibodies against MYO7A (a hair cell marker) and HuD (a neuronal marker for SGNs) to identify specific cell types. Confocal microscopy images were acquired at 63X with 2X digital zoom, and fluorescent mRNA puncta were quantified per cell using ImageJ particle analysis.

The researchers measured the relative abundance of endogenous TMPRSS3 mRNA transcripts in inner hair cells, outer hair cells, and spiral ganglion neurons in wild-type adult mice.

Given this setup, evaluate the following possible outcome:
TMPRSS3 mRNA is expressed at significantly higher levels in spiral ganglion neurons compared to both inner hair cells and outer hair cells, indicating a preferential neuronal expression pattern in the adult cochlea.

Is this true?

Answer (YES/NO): NO